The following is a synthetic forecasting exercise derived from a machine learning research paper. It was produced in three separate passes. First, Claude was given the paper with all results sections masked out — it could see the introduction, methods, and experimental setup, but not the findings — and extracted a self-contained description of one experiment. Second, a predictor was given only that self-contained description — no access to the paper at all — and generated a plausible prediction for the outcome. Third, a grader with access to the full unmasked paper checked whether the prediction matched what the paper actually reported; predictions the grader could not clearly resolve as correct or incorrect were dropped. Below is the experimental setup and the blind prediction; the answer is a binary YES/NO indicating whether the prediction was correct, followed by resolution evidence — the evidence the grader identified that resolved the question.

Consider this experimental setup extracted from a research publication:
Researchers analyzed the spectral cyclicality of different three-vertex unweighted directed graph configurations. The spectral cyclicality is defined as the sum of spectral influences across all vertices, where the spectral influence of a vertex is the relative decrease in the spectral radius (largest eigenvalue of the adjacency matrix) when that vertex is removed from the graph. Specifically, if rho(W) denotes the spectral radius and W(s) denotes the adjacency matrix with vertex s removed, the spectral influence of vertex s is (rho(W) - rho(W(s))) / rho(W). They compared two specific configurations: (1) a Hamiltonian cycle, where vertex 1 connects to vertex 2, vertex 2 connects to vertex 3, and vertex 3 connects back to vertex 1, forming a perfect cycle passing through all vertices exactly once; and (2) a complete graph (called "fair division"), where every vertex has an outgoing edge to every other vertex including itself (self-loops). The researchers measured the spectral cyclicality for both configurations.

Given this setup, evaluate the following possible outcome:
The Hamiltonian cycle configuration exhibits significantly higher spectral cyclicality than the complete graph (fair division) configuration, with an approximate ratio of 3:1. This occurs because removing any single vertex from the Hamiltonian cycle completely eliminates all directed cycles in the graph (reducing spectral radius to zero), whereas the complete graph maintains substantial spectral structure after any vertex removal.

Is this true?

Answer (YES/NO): YES